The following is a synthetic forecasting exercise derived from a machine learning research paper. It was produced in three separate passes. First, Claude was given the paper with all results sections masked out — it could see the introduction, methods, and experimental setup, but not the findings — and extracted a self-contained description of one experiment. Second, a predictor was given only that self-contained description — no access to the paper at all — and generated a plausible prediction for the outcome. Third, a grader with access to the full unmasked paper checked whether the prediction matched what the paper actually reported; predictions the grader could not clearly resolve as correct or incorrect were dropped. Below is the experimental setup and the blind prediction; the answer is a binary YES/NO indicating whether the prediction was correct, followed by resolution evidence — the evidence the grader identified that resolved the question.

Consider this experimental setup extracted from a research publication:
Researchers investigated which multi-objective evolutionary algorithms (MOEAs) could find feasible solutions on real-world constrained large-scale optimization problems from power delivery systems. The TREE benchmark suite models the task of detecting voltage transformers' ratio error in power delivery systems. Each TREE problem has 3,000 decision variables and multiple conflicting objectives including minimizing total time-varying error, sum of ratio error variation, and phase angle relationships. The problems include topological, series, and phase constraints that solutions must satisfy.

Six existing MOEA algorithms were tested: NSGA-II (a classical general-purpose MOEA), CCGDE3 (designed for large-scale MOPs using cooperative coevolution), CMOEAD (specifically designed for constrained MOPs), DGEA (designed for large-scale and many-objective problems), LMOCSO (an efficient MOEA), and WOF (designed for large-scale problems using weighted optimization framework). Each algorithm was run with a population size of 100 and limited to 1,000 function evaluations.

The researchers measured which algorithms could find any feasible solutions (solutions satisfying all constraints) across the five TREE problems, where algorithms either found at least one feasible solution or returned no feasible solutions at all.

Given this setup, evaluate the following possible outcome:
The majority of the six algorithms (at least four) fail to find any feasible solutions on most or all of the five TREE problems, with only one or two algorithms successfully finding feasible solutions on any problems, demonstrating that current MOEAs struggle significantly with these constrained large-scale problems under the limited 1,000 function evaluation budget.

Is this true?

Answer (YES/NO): YES